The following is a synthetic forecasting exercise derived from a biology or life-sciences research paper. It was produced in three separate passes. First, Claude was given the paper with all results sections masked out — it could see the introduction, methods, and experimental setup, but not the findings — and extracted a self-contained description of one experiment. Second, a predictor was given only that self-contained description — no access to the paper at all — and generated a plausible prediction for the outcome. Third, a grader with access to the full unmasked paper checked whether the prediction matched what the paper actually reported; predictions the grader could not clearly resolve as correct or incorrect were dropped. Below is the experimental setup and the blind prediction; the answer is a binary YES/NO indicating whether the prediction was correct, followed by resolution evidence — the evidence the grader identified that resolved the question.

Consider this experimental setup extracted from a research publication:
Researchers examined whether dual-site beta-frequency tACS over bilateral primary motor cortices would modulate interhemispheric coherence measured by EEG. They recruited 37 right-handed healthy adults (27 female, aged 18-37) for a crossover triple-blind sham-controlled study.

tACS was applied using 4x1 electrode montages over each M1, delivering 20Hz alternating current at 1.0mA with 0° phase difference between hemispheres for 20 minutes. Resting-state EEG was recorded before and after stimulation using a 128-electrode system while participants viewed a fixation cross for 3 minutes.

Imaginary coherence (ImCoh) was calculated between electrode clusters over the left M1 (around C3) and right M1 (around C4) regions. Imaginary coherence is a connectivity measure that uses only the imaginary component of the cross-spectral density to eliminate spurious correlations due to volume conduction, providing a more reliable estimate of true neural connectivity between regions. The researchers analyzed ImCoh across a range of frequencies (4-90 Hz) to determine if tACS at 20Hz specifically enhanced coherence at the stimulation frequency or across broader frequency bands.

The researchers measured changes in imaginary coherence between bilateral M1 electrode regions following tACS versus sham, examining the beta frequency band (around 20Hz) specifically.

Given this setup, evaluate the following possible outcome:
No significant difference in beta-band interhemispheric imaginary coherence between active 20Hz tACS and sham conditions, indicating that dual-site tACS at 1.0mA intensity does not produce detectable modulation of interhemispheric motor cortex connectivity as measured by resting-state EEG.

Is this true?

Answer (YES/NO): YES